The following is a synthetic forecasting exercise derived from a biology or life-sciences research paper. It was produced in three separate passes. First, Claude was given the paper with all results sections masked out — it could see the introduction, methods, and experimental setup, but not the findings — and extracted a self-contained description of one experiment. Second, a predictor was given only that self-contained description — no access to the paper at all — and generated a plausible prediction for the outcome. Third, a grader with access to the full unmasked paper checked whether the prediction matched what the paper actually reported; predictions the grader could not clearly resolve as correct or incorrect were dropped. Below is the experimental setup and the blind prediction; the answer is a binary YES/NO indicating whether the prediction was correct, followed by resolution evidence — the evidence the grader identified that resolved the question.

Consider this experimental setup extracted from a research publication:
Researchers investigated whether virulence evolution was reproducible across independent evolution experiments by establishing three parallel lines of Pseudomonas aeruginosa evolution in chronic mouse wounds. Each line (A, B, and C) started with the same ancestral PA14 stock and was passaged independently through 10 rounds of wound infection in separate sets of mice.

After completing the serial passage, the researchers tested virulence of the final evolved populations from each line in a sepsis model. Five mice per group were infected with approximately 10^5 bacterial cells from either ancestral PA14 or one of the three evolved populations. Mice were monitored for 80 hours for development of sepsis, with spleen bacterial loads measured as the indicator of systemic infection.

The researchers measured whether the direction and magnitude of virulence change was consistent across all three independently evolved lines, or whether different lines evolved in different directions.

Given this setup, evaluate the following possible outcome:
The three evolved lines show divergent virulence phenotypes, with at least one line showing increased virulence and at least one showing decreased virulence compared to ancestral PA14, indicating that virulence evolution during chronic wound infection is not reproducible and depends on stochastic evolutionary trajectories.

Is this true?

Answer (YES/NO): YES